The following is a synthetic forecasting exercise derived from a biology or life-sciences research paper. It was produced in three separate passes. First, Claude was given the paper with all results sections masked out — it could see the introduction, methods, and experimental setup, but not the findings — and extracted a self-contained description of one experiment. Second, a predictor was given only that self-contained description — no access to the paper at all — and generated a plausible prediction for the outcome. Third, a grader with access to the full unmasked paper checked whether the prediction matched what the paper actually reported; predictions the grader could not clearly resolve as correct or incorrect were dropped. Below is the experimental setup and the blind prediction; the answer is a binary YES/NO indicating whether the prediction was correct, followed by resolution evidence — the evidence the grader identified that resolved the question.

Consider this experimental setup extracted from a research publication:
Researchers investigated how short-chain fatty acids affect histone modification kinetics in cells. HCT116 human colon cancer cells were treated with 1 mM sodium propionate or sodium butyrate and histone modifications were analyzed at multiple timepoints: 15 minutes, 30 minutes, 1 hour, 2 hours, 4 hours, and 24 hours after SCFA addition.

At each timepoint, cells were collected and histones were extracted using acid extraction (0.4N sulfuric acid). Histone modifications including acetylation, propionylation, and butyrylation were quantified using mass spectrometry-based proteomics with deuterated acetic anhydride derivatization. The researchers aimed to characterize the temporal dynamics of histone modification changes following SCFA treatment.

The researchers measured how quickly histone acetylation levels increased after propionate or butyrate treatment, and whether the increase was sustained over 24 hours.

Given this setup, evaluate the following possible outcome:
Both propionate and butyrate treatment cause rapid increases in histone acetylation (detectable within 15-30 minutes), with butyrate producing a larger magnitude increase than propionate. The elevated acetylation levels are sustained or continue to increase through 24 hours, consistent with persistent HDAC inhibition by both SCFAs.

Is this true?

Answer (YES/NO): NO